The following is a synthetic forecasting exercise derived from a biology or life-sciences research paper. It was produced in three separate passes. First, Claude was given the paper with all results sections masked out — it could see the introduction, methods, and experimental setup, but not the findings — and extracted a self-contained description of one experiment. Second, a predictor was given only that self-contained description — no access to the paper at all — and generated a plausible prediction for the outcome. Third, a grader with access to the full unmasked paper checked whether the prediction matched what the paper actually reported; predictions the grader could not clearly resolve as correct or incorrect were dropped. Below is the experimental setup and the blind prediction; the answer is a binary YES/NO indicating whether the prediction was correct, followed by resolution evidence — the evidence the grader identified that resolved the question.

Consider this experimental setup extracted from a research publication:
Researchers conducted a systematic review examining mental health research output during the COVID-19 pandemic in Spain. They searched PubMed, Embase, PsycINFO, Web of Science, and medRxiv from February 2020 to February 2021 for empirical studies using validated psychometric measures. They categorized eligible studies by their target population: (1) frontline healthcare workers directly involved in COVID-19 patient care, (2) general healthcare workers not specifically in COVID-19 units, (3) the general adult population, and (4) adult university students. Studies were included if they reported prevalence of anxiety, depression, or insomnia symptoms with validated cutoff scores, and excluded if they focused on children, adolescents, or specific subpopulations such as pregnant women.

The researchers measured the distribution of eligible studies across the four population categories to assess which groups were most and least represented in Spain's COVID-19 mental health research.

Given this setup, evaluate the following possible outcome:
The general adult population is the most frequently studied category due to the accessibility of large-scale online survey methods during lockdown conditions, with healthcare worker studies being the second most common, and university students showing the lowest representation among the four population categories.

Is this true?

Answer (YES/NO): NO